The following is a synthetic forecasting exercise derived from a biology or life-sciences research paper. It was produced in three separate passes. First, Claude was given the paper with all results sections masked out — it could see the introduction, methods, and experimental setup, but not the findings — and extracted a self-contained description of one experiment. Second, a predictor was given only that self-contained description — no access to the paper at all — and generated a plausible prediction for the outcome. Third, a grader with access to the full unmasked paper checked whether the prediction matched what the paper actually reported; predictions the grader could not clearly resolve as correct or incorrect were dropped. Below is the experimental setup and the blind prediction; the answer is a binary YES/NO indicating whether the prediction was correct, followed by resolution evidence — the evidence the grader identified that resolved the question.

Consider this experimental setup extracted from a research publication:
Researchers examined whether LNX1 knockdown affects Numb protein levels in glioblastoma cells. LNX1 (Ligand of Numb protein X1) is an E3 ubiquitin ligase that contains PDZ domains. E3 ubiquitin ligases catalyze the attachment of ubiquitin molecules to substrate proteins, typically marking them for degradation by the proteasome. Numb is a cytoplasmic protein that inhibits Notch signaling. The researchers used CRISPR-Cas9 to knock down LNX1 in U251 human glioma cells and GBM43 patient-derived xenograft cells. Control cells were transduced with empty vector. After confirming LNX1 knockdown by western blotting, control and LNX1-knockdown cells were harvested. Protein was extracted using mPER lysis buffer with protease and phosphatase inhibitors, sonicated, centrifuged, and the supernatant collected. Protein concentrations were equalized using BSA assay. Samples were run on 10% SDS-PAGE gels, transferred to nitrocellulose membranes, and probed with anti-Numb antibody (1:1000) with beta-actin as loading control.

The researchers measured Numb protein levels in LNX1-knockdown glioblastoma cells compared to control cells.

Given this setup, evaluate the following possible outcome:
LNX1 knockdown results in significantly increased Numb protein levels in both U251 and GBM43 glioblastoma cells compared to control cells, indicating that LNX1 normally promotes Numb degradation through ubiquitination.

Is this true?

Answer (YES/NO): YES